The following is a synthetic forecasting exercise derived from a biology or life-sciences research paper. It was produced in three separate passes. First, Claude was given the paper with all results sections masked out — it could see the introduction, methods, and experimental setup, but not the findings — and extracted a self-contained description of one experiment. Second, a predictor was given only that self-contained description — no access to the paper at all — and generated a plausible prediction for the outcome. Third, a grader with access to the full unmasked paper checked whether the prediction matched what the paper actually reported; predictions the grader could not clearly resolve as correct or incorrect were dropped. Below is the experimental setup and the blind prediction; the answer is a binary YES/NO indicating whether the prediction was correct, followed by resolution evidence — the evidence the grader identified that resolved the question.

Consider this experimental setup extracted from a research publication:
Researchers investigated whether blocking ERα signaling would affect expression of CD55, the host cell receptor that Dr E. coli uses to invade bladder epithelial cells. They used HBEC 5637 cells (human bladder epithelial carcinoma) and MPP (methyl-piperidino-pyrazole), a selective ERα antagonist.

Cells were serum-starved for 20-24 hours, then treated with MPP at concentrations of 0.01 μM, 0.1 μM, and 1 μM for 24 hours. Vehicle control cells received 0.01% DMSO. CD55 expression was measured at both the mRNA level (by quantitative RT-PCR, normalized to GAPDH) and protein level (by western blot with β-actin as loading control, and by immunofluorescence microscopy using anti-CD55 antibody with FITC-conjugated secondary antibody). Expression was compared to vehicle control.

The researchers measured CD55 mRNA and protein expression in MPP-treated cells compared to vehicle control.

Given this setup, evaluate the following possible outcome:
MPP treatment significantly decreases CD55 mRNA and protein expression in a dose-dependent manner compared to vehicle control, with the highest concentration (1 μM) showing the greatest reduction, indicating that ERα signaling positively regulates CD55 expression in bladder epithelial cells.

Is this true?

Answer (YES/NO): NO